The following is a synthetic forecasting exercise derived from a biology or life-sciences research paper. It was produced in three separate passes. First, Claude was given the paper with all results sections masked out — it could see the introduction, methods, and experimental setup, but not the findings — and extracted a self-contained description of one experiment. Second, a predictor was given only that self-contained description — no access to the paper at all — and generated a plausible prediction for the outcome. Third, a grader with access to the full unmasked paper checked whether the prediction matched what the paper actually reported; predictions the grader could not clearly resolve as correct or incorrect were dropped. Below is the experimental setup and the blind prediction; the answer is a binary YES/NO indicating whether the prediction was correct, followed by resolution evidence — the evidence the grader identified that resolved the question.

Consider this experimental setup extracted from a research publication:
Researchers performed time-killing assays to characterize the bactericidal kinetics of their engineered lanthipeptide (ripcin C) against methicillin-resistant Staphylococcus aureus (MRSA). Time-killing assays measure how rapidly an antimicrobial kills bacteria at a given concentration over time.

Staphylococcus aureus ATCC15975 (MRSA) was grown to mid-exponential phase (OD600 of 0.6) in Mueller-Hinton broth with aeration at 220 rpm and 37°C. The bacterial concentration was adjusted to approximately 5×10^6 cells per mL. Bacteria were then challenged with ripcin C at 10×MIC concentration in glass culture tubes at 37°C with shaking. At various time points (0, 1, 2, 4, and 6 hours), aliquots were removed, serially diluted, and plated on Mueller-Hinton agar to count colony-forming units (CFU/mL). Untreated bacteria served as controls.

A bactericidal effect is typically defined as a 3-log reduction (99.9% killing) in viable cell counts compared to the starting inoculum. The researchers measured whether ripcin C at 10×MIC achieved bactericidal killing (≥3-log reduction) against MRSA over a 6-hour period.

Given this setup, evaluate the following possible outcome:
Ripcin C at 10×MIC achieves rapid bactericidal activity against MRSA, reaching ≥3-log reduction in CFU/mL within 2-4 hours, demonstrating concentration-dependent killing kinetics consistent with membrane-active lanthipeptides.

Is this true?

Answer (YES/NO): NO